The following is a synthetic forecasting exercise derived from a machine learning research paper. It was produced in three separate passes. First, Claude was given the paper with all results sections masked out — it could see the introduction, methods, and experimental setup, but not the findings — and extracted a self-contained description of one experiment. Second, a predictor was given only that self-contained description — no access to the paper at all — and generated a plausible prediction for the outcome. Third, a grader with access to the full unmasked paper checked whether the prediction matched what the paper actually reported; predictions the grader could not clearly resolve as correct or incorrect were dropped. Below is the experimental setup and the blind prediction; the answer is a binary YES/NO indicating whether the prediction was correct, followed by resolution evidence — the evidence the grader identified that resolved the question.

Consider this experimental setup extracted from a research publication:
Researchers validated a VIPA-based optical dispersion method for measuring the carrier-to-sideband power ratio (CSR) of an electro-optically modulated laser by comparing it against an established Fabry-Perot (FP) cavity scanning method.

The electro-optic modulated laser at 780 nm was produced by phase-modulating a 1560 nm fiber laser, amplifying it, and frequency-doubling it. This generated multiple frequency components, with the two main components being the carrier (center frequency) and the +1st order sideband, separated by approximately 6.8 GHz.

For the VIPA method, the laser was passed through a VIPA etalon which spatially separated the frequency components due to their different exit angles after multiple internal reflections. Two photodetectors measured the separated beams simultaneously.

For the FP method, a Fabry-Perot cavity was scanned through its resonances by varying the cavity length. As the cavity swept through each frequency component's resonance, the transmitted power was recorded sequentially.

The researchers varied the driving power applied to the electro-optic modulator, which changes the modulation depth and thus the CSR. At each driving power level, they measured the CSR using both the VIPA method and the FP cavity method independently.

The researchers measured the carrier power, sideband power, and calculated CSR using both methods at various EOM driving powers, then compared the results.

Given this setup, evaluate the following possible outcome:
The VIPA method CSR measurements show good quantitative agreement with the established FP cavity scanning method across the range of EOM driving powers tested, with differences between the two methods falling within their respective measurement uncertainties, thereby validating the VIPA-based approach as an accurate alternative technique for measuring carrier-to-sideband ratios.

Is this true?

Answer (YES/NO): YES